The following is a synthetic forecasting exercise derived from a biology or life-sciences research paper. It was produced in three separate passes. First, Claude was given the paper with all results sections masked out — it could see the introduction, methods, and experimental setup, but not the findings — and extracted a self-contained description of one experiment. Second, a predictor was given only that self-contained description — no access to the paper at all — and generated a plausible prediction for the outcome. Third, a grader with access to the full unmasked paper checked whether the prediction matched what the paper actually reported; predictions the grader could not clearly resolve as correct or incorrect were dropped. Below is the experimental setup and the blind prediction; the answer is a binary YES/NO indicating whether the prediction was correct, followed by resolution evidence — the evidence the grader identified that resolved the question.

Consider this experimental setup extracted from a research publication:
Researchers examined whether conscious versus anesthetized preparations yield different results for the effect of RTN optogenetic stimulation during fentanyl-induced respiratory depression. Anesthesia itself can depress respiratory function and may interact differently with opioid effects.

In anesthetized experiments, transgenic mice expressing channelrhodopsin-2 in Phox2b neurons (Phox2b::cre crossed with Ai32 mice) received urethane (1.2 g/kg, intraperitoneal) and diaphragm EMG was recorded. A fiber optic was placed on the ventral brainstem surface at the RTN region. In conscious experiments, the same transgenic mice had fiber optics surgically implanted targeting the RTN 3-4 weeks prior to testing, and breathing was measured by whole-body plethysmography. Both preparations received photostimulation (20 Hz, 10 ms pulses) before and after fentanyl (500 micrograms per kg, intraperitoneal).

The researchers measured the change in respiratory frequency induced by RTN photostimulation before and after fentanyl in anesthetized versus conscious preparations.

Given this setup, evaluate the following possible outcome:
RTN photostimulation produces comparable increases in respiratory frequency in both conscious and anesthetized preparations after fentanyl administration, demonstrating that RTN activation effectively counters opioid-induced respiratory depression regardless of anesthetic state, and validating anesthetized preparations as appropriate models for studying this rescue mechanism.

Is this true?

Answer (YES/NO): NO